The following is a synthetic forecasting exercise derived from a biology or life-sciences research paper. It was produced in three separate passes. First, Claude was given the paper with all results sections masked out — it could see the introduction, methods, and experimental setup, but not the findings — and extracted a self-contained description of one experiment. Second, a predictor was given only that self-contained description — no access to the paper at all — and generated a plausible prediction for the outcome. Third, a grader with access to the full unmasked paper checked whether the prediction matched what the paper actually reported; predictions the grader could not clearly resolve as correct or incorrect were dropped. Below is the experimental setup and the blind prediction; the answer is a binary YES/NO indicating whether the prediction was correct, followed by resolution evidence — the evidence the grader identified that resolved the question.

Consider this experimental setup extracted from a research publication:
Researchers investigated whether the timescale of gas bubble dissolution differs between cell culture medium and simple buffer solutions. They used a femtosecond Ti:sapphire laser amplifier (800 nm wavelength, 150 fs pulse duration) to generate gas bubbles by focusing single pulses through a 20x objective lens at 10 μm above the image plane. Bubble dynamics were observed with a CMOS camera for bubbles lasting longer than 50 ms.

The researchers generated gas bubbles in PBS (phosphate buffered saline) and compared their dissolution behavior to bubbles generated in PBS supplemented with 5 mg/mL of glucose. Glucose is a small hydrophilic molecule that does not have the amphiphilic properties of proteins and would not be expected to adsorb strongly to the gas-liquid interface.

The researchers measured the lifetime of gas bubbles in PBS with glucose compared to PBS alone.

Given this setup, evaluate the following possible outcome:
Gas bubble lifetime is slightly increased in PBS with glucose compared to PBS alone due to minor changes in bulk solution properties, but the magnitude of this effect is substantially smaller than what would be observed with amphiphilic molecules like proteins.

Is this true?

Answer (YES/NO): NO